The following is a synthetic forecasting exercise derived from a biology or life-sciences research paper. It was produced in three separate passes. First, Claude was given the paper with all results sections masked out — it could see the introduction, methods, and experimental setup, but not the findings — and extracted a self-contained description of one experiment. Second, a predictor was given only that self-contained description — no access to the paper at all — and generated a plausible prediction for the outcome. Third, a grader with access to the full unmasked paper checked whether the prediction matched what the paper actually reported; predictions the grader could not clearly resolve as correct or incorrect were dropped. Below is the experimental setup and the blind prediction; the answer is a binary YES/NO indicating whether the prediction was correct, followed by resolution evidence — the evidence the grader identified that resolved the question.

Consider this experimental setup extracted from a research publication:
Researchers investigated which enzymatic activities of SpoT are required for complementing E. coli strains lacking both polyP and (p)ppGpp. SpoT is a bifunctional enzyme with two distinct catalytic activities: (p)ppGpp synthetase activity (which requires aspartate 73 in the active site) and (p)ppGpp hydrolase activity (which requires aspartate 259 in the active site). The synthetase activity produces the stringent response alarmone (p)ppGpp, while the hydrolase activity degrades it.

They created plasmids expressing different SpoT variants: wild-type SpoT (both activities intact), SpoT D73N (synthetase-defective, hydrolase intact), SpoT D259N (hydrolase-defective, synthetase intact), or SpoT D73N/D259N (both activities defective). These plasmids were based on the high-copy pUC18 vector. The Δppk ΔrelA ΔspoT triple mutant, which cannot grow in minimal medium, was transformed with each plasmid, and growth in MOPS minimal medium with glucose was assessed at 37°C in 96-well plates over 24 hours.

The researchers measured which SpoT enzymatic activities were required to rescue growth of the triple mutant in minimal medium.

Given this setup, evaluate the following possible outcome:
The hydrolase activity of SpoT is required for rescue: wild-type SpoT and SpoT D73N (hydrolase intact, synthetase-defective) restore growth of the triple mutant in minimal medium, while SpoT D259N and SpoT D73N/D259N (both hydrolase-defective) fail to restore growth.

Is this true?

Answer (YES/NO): NO